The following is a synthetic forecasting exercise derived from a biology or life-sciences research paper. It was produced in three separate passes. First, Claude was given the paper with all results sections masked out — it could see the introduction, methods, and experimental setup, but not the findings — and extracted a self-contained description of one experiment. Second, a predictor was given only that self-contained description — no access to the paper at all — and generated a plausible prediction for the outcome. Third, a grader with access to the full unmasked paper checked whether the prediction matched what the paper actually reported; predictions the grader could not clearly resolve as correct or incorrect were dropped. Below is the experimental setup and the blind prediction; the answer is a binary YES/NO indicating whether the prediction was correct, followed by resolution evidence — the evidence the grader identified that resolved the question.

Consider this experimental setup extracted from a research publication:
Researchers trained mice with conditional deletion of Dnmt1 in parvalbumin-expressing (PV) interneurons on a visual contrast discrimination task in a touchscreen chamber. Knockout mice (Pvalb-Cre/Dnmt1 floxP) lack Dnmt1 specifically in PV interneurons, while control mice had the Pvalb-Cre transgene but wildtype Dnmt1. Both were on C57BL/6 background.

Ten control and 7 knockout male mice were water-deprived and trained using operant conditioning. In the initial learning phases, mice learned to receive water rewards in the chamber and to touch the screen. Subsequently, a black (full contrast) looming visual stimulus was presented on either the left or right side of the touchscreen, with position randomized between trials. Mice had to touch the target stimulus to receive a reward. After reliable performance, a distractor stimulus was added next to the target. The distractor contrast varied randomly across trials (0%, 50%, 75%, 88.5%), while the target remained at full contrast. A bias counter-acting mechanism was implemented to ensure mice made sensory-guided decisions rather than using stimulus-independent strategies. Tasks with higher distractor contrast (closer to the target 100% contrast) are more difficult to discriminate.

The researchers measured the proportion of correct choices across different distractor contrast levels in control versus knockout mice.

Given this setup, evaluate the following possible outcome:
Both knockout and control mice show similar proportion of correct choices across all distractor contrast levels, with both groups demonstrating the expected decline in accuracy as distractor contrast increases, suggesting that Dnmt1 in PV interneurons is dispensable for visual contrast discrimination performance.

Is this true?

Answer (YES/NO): NO